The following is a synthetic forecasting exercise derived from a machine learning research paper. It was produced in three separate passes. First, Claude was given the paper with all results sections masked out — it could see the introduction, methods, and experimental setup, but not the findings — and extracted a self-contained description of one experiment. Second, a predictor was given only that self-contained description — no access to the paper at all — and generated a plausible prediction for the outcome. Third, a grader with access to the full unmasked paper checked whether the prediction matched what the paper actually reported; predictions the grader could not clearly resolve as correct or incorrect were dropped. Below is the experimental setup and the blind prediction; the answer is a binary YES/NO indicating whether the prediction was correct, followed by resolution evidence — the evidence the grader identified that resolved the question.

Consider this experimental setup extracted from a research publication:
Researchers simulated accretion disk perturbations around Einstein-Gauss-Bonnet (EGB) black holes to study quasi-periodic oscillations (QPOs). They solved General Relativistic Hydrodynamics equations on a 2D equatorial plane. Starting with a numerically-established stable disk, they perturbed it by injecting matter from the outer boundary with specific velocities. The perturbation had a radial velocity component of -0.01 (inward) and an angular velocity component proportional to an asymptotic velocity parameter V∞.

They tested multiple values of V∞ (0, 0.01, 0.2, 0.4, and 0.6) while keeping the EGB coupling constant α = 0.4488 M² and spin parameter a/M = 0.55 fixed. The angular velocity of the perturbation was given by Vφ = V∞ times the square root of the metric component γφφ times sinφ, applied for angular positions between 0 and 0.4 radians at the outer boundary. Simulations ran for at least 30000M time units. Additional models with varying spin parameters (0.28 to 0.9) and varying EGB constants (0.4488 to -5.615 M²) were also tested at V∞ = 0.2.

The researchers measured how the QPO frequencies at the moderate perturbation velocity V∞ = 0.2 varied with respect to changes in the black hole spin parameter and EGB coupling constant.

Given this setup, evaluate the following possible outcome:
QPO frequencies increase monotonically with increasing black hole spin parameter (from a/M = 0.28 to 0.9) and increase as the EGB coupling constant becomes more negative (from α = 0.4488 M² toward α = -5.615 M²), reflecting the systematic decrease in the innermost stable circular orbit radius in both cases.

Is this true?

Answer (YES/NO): NO